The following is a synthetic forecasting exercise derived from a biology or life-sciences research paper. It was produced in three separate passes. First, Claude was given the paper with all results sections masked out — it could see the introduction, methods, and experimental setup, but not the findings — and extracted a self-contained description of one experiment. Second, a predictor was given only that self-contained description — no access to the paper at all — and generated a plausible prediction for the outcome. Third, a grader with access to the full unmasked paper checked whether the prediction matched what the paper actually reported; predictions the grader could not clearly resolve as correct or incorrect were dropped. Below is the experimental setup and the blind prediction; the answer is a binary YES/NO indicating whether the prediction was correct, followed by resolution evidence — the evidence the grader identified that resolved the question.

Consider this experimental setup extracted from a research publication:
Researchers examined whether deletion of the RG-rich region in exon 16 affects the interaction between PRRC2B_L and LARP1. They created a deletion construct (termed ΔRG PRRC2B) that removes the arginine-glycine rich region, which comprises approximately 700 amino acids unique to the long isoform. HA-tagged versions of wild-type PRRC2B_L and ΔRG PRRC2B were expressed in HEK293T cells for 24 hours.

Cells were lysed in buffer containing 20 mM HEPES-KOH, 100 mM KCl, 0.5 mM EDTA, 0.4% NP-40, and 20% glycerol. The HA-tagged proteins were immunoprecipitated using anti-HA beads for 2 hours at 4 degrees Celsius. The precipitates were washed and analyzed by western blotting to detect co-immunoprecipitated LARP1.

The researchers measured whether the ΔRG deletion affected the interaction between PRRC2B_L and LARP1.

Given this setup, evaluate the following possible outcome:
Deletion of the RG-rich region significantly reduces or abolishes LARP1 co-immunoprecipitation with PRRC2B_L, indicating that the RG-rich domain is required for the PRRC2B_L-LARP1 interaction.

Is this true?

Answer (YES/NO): YES